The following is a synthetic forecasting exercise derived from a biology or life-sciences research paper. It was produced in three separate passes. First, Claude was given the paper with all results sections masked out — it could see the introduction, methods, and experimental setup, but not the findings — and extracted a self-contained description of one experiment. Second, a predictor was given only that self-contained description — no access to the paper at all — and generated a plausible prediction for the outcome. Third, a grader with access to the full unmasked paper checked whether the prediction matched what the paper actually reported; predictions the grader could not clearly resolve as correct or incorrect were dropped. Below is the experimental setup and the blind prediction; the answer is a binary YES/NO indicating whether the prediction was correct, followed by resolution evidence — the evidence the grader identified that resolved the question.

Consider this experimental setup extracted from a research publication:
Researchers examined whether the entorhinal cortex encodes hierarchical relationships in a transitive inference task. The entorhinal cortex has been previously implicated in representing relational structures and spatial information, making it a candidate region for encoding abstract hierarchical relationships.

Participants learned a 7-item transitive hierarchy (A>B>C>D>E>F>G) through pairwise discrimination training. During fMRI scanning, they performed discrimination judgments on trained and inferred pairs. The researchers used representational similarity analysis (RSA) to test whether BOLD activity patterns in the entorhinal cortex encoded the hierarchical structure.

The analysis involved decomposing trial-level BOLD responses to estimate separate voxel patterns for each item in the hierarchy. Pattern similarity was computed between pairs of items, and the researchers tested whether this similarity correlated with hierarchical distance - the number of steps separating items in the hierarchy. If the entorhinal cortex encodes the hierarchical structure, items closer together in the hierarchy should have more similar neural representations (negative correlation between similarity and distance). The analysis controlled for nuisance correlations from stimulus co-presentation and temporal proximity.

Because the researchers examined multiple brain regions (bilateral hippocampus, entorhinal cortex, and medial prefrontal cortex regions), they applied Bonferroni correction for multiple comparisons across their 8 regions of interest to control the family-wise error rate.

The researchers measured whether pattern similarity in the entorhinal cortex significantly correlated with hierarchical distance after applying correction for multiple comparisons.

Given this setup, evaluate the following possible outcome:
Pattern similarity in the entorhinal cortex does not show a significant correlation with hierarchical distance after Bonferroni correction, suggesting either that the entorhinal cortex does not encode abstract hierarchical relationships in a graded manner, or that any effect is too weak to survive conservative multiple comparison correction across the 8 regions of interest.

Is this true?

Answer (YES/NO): YES